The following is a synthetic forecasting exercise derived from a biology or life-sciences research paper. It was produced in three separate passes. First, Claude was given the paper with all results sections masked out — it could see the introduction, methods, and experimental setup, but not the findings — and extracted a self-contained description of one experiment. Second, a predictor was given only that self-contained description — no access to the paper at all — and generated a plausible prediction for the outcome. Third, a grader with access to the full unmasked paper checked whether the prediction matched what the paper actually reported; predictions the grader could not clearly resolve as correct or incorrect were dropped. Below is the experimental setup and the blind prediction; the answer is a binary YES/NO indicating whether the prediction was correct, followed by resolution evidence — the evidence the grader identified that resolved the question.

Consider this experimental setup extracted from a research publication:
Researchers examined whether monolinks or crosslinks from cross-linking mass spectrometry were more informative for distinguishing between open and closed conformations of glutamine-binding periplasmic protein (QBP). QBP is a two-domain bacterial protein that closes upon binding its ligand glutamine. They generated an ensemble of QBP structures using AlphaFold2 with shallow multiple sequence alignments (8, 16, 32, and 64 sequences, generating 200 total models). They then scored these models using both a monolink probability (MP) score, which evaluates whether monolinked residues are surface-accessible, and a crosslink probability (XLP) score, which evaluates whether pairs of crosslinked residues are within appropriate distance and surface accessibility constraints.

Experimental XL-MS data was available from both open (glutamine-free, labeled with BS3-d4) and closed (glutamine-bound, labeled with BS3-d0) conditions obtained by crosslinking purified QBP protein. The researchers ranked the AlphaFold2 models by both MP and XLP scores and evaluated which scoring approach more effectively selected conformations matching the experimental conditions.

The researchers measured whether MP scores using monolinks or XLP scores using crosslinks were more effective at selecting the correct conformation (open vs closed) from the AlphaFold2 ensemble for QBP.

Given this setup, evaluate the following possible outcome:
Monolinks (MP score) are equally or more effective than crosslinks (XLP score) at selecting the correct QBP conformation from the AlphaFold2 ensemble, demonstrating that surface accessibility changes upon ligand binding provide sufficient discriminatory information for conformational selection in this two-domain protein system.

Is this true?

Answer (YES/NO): YES